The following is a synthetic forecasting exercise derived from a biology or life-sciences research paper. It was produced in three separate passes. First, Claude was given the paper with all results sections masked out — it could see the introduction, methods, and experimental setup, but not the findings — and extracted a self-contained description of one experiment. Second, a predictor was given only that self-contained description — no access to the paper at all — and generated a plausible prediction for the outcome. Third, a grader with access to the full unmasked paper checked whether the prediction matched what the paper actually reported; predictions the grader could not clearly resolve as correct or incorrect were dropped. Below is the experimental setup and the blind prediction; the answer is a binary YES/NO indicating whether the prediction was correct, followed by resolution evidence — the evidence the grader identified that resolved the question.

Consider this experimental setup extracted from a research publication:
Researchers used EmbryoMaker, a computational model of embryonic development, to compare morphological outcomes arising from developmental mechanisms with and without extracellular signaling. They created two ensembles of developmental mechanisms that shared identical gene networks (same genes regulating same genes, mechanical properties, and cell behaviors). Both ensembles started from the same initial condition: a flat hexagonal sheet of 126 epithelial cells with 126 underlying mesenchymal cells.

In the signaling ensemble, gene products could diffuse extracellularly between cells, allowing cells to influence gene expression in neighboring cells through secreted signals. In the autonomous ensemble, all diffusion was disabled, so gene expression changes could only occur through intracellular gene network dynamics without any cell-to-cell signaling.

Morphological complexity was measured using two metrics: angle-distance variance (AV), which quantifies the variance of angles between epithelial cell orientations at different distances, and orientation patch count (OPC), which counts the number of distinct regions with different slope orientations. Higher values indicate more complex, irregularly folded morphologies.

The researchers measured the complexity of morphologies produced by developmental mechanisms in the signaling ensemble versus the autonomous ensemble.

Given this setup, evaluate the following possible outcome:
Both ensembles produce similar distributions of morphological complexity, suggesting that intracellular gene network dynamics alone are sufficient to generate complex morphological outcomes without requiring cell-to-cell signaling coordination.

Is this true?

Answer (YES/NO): NO